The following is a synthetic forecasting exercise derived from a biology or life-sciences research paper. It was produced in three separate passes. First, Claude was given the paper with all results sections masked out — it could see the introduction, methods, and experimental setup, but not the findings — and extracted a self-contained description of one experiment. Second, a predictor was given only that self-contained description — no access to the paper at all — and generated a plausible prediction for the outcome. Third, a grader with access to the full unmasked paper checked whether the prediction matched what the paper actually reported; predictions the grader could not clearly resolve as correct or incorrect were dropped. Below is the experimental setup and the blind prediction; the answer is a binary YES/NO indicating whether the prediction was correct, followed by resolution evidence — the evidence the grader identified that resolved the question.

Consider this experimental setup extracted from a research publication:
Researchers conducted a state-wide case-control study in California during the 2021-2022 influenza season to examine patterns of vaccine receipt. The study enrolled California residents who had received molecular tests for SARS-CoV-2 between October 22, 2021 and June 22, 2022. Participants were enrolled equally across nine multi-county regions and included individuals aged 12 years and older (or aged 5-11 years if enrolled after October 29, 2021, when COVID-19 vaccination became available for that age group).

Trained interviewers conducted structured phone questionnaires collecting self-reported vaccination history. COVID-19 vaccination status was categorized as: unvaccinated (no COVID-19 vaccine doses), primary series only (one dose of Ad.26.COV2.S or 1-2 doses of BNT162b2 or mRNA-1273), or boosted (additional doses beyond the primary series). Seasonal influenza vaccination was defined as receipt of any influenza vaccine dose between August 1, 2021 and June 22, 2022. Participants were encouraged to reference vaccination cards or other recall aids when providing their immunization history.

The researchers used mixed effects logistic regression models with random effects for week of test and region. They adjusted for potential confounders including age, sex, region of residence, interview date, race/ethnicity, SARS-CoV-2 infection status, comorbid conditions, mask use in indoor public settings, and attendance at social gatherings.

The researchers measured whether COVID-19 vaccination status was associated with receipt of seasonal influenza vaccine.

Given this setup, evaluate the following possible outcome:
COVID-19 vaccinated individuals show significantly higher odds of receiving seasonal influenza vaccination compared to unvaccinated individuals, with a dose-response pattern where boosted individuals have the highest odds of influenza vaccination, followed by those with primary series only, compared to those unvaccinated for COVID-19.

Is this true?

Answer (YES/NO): YES